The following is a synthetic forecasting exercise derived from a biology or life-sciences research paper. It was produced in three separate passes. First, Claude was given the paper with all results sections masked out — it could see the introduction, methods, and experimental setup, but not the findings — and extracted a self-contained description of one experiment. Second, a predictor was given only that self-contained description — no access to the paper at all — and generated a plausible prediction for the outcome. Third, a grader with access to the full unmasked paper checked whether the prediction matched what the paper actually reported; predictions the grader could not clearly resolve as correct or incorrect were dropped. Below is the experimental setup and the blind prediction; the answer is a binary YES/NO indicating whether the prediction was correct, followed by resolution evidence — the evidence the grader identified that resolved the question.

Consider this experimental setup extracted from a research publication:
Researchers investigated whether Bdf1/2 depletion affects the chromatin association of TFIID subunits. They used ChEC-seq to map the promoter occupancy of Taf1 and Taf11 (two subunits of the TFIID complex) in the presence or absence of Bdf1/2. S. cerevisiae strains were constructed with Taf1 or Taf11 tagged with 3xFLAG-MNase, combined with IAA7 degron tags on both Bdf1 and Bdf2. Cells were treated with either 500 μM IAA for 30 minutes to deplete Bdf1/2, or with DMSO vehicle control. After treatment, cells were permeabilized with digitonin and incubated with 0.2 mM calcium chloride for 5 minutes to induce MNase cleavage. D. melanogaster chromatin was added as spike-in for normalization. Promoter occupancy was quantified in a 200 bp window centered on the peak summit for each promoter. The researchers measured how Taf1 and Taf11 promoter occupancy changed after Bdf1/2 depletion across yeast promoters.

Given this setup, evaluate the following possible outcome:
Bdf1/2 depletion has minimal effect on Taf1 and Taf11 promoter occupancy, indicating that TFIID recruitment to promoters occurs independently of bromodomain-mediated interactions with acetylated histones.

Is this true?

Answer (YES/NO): NO